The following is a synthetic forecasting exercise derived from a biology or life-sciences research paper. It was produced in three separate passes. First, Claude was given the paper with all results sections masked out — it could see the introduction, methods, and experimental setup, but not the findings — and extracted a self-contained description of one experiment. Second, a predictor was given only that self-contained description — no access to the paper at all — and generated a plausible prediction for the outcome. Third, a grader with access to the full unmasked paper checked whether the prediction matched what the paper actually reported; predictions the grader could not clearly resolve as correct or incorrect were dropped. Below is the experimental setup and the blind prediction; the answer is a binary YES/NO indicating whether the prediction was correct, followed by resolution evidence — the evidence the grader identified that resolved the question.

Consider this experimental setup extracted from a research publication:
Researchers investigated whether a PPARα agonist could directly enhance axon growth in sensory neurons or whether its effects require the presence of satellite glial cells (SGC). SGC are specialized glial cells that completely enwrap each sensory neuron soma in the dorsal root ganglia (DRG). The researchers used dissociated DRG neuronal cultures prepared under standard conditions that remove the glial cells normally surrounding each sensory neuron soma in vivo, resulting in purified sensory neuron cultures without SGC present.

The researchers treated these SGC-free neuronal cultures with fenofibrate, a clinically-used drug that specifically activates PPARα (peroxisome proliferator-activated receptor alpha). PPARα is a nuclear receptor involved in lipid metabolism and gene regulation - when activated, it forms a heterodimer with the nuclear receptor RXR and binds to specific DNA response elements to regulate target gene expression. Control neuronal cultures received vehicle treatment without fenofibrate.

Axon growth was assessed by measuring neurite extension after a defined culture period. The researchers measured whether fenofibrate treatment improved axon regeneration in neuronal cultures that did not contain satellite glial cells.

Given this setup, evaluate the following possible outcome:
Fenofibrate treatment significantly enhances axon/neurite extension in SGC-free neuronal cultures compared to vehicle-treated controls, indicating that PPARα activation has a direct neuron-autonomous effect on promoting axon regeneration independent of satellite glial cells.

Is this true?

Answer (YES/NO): NO